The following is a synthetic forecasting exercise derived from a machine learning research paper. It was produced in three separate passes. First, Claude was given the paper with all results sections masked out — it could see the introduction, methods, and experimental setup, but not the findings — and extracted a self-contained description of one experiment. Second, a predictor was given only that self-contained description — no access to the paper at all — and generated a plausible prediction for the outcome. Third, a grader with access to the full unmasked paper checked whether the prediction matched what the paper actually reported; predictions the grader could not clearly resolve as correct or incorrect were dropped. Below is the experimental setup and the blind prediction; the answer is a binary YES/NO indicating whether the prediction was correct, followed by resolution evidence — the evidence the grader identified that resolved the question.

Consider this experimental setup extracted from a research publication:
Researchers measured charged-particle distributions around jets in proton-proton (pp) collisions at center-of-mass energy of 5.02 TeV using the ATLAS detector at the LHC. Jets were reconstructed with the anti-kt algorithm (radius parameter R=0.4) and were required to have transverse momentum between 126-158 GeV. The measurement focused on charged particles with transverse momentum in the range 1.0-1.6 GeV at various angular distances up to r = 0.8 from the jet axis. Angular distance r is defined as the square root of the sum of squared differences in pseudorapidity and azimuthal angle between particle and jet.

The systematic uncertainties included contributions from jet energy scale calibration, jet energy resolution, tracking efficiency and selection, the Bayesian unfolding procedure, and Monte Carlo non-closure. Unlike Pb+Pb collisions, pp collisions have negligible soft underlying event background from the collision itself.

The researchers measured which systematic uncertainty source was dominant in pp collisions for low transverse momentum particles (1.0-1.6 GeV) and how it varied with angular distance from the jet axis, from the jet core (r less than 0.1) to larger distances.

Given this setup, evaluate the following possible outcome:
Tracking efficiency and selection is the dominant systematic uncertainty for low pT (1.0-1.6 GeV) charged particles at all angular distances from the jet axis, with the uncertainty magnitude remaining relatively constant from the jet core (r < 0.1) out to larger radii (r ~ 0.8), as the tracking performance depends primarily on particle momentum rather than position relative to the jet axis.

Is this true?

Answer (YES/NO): NO